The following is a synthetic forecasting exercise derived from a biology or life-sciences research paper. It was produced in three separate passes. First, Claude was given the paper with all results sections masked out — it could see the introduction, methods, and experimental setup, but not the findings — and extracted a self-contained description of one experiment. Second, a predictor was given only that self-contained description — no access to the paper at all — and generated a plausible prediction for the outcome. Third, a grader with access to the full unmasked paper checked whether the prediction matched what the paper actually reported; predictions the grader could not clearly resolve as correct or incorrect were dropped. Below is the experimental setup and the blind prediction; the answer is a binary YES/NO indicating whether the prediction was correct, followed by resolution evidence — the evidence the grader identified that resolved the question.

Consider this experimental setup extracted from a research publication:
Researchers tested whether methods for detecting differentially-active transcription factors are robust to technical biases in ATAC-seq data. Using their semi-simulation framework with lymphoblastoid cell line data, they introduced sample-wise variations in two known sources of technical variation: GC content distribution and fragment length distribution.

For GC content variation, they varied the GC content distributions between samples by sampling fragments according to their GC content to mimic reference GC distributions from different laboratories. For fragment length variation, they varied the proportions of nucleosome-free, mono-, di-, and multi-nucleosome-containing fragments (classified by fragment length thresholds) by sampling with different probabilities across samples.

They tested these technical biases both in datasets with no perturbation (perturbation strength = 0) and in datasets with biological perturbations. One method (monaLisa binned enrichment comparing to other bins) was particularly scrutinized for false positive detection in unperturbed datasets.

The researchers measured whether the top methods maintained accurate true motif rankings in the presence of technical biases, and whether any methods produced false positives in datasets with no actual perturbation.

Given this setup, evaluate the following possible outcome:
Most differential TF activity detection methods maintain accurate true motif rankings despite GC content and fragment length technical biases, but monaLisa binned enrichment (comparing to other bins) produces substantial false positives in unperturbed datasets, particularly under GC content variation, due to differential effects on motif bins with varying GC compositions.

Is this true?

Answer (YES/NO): NO